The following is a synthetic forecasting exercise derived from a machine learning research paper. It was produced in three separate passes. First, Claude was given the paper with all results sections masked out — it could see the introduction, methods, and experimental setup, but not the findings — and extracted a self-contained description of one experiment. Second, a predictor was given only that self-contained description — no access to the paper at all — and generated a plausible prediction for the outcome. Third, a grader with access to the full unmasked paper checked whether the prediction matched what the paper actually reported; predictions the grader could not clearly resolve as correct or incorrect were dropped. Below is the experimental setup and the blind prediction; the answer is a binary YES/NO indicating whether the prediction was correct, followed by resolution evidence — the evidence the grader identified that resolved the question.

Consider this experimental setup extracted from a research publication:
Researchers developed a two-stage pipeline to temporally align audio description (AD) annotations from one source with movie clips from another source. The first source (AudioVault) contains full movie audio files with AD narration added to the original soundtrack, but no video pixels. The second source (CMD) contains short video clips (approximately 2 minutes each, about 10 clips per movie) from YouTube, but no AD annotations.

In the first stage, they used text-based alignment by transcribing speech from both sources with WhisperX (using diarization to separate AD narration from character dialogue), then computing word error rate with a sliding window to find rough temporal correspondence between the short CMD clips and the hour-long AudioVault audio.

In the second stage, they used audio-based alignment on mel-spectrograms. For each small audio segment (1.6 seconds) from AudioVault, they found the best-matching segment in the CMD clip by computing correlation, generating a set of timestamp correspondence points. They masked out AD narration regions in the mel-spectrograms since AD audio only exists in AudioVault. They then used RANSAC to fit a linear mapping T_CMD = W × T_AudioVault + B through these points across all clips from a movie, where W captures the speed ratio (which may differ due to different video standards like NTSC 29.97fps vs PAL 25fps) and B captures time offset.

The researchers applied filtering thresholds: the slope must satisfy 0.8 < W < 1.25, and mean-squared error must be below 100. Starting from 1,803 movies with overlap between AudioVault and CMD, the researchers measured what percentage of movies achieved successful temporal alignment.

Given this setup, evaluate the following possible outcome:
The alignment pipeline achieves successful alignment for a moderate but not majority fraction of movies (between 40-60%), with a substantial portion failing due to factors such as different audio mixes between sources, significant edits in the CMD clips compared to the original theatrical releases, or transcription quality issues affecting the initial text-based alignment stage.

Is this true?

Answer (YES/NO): NO